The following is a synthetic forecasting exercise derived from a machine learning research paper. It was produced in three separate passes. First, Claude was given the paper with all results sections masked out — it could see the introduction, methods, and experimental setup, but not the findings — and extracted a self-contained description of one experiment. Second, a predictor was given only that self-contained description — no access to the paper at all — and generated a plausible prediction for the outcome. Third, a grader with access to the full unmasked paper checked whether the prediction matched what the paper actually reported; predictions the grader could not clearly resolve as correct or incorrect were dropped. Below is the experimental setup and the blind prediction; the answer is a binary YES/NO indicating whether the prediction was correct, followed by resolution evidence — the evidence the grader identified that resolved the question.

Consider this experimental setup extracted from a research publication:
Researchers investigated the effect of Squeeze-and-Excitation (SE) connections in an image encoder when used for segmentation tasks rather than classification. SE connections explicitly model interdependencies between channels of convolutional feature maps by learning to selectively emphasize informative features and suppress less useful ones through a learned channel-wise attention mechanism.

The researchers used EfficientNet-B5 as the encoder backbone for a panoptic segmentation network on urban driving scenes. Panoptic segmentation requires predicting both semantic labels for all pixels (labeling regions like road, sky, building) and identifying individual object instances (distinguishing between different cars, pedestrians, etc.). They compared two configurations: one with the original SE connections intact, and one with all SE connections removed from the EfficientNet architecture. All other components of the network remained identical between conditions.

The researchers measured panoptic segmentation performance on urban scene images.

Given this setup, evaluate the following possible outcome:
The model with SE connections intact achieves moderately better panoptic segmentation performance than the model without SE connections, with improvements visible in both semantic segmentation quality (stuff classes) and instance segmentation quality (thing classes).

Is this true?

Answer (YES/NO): NO